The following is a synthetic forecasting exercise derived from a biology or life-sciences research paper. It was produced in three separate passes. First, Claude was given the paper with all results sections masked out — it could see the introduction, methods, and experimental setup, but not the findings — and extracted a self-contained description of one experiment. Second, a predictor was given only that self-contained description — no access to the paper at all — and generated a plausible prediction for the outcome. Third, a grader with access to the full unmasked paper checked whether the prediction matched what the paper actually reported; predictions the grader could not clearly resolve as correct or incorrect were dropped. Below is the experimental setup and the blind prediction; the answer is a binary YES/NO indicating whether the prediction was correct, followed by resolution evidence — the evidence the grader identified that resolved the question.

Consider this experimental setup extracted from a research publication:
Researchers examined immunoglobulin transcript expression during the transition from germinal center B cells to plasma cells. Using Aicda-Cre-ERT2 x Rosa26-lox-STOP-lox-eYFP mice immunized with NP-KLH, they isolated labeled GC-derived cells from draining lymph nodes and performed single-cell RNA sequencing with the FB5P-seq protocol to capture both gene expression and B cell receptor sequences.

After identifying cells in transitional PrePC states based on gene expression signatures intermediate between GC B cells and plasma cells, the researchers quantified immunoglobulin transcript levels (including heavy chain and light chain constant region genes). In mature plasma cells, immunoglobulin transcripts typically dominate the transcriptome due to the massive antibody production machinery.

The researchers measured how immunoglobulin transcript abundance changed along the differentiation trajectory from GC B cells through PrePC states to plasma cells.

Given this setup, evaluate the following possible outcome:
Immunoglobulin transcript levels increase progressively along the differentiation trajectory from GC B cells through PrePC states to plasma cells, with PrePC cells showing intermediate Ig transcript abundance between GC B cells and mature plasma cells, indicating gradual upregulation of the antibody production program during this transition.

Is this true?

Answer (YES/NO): YES